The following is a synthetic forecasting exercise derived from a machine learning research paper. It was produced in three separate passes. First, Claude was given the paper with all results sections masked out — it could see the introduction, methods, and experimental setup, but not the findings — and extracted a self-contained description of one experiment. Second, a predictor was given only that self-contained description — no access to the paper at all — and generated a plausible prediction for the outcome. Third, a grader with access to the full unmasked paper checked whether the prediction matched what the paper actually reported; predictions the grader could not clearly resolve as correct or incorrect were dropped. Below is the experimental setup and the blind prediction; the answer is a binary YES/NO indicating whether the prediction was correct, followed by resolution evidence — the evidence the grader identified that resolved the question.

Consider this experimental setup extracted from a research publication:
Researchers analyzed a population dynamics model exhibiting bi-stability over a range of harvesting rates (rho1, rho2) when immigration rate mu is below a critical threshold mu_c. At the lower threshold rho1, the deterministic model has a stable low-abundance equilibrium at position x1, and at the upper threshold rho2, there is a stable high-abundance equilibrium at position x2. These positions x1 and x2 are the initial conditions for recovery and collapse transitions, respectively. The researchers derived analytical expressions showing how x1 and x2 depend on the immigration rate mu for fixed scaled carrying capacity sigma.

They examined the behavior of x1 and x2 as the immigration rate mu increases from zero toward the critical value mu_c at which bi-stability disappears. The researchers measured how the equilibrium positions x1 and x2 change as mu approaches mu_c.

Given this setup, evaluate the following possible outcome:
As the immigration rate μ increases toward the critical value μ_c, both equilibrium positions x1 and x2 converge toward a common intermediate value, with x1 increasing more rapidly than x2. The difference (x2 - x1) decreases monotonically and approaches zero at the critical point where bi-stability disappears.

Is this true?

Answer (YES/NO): NO